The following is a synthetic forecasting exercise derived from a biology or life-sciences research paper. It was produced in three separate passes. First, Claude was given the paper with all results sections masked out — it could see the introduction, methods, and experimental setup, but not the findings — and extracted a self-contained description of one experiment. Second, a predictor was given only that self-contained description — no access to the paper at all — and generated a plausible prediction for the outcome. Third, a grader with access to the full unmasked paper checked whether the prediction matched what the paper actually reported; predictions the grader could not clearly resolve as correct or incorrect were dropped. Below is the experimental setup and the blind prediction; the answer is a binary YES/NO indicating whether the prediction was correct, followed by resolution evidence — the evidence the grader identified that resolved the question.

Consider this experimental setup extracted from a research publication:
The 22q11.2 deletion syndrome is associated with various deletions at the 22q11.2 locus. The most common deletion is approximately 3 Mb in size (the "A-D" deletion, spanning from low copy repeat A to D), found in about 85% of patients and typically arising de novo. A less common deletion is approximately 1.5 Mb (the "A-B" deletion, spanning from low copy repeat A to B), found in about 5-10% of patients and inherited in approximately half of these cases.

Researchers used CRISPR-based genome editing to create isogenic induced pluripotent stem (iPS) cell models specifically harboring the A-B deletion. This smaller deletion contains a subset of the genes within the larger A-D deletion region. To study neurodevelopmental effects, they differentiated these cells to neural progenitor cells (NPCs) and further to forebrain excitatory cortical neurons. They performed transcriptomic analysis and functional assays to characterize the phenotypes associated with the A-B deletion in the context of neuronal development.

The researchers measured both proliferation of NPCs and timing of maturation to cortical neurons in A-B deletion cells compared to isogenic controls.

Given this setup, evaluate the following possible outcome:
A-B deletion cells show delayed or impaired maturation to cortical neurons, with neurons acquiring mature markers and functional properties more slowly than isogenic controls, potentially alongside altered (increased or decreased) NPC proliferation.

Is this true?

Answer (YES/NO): NO